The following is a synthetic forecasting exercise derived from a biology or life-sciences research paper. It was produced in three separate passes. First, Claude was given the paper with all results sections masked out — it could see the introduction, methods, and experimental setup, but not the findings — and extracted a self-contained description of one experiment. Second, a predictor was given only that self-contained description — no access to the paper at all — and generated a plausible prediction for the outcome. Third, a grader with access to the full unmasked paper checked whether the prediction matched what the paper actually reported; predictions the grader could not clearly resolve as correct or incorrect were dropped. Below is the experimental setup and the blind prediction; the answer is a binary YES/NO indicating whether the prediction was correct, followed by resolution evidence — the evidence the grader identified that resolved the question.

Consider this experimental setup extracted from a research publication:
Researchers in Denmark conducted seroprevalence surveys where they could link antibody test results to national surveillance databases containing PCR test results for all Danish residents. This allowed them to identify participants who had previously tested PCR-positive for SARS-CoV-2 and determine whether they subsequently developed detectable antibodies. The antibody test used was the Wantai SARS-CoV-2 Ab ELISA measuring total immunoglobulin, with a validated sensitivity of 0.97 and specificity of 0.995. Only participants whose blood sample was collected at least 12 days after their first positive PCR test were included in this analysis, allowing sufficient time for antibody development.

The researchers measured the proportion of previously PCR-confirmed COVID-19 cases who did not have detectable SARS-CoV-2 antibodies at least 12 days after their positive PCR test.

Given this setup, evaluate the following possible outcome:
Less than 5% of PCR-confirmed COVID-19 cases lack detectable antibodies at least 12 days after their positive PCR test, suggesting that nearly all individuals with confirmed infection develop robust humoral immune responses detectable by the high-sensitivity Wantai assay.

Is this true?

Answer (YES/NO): YES